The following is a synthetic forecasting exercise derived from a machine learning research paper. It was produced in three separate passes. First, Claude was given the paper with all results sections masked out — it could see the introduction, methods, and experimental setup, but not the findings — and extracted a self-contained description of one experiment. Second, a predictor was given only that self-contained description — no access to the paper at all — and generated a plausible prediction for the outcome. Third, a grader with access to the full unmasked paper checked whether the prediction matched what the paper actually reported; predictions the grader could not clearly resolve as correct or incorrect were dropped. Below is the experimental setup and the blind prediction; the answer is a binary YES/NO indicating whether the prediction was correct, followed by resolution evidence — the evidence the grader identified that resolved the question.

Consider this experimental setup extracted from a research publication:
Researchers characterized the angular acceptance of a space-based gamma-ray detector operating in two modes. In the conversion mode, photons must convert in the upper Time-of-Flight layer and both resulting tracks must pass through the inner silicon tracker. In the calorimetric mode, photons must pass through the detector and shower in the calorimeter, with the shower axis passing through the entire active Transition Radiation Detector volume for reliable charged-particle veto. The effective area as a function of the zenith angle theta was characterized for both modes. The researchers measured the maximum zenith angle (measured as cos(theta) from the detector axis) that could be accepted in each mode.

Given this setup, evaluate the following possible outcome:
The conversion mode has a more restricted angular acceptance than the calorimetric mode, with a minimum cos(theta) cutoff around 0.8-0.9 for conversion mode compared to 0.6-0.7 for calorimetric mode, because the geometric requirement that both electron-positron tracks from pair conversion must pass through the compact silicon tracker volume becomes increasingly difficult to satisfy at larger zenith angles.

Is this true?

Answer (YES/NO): NO